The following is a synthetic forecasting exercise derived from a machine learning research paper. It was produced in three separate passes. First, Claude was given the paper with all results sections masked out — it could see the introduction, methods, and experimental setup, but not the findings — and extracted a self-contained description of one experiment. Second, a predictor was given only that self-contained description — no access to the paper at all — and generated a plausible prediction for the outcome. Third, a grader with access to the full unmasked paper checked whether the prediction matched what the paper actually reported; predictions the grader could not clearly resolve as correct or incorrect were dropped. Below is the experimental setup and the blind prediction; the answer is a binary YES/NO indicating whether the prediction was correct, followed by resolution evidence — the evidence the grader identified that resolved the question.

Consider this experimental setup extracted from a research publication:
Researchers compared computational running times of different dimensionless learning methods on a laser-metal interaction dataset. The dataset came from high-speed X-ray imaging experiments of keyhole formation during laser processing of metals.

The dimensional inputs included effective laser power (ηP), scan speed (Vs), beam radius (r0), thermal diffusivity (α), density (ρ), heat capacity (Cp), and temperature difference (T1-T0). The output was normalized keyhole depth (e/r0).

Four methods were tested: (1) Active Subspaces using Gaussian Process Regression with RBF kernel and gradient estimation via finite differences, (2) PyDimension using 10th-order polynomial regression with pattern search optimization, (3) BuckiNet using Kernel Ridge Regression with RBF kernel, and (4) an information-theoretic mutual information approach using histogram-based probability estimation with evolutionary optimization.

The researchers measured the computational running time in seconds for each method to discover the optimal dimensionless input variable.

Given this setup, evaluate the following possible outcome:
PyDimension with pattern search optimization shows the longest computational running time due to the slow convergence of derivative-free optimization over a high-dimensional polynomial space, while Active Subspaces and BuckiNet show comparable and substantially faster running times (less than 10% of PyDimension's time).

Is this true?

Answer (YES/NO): NO